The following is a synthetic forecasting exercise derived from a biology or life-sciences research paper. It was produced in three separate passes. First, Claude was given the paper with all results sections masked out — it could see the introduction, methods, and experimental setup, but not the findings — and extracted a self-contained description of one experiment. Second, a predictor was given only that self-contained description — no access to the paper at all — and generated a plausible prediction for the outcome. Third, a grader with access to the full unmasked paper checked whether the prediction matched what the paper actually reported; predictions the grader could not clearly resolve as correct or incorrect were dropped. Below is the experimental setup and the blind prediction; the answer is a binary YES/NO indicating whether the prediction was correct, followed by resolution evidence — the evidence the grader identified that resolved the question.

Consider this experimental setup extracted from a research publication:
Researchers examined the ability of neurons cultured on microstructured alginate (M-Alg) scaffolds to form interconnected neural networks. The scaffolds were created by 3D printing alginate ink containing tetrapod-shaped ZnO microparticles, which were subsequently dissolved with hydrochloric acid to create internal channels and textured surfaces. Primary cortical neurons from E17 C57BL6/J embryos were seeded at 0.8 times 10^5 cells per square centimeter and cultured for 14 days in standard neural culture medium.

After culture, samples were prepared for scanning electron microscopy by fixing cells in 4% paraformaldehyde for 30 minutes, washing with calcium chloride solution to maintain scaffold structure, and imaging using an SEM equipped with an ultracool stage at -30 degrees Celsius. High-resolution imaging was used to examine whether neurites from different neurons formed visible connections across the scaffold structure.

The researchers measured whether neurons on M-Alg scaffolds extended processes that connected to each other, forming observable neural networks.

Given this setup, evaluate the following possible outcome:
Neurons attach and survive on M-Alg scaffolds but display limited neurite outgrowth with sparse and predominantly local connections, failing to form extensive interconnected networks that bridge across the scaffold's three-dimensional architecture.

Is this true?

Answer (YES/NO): NO